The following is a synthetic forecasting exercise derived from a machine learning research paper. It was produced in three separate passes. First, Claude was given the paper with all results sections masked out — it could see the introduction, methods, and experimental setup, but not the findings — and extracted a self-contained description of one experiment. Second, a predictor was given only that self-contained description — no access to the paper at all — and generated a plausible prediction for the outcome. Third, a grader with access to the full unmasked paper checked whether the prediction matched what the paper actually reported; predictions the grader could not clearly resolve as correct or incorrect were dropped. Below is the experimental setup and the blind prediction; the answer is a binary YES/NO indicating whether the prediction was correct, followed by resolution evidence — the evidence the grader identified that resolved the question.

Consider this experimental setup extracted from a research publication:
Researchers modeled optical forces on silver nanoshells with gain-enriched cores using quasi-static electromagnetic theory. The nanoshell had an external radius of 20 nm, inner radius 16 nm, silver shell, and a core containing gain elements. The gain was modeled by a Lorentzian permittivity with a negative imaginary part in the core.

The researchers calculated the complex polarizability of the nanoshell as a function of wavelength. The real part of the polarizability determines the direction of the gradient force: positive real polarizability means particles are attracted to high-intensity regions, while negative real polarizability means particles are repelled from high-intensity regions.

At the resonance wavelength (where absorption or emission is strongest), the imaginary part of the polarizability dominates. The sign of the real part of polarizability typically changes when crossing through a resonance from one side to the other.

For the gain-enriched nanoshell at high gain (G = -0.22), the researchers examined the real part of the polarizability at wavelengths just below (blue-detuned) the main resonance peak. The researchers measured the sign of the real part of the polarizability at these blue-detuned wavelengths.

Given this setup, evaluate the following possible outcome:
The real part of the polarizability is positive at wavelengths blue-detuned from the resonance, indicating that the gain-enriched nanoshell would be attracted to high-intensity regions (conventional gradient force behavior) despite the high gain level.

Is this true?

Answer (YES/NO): NO